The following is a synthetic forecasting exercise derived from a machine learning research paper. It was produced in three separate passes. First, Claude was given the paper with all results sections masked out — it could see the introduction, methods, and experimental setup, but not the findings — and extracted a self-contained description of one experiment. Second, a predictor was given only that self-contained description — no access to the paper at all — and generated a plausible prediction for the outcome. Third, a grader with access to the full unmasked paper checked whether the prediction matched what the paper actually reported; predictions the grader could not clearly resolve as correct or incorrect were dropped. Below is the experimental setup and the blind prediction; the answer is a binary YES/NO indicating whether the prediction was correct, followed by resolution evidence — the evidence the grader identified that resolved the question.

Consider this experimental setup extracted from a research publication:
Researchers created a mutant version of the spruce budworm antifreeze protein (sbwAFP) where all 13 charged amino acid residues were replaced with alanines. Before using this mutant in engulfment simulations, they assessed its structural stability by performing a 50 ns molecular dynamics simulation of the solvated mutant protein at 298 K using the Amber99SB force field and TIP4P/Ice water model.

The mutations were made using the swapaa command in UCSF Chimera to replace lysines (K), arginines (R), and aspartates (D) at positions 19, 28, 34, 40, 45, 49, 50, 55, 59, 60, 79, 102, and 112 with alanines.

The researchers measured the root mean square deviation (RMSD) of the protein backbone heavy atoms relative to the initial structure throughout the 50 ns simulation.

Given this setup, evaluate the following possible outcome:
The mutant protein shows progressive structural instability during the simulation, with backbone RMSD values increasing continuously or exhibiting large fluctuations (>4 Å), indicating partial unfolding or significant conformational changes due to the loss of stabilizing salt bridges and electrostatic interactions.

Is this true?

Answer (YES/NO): NO